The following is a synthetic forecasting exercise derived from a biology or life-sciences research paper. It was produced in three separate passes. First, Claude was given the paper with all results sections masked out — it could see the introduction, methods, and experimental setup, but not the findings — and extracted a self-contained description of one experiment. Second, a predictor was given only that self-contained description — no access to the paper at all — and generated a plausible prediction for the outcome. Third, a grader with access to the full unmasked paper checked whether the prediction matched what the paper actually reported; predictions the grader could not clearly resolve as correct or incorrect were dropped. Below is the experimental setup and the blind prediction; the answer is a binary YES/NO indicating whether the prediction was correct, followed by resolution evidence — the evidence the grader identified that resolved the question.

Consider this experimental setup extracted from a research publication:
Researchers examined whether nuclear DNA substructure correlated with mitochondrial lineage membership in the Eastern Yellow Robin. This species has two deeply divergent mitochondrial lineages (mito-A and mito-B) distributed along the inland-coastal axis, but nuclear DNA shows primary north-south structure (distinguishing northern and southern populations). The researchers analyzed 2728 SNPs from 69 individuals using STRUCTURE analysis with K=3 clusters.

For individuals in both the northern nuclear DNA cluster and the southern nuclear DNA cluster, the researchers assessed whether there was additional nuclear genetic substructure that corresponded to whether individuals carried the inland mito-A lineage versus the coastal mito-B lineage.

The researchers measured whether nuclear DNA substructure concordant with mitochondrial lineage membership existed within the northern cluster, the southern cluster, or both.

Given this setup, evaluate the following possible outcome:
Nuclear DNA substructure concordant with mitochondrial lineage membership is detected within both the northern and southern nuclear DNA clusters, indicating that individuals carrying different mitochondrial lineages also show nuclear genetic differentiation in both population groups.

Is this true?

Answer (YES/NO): NO